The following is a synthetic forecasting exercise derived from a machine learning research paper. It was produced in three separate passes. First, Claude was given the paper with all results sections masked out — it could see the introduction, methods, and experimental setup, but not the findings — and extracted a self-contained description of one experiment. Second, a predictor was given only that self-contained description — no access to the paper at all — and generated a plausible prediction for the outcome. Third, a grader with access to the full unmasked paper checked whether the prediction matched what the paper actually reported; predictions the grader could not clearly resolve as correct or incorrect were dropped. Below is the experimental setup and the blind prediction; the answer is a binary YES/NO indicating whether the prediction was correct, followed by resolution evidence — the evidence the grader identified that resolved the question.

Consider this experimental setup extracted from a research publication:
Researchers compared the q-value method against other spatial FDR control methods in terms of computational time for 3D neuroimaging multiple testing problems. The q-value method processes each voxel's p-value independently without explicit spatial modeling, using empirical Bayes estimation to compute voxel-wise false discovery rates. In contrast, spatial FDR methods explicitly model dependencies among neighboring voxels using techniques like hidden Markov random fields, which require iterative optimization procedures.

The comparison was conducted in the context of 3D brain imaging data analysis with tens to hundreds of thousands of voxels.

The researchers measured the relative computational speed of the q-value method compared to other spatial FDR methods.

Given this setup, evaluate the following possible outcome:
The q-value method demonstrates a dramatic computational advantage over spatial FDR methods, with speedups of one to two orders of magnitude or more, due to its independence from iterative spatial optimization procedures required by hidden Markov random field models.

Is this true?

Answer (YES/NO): YES